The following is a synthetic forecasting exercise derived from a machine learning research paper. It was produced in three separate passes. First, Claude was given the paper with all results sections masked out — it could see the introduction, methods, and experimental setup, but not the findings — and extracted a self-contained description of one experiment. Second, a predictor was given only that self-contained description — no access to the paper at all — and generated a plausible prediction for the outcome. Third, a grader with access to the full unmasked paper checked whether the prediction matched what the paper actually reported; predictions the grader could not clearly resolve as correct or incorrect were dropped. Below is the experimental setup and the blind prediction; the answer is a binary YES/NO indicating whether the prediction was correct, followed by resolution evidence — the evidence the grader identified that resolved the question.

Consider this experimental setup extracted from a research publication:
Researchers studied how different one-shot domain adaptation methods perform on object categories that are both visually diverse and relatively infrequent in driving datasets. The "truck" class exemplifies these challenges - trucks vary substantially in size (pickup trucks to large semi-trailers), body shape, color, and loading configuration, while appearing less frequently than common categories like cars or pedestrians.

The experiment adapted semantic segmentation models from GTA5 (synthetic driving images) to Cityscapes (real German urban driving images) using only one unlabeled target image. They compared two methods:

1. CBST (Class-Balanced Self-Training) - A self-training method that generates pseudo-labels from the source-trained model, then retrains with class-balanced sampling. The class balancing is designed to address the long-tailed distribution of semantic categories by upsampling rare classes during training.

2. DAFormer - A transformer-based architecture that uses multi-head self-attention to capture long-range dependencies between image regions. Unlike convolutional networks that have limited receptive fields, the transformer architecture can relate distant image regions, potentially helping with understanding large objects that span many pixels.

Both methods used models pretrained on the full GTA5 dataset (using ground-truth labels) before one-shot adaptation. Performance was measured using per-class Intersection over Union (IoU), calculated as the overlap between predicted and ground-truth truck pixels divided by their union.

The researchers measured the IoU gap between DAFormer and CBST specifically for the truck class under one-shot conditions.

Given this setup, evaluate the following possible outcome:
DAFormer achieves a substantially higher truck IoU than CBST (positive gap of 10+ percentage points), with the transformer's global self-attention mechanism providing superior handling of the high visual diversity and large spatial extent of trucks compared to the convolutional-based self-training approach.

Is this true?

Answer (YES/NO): YES